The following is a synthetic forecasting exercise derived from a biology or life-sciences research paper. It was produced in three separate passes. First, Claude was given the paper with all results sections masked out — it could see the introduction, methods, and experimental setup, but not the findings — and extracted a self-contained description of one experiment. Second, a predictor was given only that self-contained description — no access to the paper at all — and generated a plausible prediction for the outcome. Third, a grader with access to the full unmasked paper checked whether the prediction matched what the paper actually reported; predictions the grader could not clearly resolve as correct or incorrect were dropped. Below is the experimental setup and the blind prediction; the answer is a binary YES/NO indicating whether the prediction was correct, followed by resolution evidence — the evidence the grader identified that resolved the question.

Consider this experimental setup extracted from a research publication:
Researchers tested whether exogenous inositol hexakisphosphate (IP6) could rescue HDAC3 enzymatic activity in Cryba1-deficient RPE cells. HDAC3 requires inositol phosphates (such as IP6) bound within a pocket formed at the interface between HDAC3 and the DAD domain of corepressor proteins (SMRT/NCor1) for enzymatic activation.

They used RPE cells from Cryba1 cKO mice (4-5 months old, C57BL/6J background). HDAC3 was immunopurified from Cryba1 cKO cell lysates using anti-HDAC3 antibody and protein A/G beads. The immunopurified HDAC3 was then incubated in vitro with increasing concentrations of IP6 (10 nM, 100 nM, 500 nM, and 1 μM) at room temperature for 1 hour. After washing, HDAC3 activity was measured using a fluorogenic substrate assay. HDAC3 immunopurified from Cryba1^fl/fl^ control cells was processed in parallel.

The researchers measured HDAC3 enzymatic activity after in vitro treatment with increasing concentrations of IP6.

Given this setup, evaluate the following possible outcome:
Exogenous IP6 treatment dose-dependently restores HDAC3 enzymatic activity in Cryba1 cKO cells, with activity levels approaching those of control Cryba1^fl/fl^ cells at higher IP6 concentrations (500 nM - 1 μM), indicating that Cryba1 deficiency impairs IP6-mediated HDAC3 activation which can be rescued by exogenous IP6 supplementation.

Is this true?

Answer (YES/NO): YES